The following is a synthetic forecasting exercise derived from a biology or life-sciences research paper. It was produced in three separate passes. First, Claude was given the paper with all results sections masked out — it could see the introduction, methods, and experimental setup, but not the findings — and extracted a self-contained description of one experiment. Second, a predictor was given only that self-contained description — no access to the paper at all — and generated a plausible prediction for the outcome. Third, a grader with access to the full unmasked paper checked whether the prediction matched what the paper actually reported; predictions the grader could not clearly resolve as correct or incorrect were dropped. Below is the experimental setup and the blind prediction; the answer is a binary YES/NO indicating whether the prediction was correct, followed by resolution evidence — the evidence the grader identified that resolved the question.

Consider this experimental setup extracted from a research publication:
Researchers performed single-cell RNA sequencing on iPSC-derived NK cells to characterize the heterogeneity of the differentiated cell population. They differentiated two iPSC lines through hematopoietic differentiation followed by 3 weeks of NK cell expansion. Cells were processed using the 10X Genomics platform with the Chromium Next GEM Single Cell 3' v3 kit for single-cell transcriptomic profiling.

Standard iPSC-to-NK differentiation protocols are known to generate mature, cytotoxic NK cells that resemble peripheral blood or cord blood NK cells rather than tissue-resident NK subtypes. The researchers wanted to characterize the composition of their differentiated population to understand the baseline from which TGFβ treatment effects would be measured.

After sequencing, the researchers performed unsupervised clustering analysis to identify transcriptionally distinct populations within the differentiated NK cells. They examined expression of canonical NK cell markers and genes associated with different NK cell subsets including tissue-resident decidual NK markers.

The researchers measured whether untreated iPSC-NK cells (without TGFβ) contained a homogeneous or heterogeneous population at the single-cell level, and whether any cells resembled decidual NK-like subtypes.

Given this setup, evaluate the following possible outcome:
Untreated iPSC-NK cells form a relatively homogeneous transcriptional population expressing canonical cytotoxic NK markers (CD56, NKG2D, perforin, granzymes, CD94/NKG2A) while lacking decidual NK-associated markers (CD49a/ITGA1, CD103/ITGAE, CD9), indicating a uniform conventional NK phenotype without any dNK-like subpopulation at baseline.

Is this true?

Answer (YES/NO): NO